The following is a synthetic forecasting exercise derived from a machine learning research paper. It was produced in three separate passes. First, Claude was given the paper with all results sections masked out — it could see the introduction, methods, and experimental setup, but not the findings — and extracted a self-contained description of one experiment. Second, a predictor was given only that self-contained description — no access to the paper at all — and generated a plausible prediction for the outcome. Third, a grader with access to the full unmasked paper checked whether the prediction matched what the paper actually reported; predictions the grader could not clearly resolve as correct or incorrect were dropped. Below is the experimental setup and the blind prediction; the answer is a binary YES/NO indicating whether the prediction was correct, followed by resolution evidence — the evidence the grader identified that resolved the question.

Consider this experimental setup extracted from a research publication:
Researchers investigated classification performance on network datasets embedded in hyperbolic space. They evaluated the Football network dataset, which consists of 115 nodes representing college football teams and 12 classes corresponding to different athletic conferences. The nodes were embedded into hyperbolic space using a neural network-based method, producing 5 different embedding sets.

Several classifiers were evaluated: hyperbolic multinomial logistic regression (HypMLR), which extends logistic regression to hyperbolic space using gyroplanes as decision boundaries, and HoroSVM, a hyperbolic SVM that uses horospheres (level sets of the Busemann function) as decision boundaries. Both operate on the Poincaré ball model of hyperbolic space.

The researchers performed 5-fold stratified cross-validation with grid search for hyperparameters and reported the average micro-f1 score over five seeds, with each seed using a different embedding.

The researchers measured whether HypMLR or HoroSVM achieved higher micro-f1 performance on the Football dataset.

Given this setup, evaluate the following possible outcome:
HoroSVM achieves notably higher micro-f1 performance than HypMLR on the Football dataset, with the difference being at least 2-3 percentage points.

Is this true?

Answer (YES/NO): NO